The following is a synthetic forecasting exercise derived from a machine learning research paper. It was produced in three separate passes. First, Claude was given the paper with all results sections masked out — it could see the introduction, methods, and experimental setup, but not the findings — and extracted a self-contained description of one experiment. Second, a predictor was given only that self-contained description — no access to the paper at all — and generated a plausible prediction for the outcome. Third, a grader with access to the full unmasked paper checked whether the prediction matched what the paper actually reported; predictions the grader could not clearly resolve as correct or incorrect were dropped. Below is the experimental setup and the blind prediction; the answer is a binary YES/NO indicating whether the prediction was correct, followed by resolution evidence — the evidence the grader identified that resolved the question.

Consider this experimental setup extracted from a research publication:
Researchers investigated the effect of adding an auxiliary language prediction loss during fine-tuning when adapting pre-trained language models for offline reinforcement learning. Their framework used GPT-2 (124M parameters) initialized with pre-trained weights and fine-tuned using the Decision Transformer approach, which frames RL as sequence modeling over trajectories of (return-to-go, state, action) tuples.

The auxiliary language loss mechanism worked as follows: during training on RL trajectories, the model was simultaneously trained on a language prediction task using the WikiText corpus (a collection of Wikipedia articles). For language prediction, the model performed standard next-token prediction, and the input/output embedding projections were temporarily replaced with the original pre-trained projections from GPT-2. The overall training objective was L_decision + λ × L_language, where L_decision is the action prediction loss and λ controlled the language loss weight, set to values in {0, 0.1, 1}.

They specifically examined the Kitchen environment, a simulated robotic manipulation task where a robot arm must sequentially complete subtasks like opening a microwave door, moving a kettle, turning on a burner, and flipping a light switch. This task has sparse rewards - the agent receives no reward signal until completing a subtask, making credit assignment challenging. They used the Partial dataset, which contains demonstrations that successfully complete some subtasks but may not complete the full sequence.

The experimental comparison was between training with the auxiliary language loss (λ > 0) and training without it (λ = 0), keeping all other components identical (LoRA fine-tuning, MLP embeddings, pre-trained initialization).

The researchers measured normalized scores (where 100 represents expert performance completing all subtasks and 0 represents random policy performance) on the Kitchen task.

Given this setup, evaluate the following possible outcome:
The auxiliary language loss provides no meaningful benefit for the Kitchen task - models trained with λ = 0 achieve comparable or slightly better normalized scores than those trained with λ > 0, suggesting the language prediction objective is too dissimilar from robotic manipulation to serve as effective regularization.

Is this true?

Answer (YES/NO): NO